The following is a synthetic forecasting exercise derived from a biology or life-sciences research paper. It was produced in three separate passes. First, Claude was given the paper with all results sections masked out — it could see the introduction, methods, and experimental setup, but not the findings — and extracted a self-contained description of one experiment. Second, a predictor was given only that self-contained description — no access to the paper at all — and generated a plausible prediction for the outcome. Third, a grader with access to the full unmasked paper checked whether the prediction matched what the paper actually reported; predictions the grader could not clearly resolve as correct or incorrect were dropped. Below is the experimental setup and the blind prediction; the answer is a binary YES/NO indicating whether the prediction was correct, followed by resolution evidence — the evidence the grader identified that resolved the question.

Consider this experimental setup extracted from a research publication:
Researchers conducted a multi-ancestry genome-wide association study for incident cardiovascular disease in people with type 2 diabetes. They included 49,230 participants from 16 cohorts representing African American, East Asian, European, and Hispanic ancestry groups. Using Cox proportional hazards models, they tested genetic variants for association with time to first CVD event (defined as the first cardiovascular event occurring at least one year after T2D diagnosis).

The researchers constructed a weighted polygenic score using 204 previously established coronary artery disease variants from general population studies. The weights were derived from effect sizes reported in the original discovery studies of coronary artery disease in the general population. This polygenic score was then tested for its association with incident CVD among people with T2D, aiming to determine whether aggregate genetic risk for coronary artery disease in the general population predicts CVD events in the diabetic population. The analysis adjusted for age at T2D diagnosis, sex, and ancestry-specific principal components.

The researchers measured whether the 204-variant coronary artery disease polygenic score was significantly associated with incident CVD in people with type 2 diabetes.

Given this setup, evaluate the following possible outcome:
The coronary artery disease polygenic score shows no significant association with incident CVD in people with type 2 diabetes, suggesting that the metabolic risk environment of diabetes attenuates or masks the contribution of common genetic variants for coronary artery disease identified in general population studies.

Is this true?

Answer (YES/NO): NO